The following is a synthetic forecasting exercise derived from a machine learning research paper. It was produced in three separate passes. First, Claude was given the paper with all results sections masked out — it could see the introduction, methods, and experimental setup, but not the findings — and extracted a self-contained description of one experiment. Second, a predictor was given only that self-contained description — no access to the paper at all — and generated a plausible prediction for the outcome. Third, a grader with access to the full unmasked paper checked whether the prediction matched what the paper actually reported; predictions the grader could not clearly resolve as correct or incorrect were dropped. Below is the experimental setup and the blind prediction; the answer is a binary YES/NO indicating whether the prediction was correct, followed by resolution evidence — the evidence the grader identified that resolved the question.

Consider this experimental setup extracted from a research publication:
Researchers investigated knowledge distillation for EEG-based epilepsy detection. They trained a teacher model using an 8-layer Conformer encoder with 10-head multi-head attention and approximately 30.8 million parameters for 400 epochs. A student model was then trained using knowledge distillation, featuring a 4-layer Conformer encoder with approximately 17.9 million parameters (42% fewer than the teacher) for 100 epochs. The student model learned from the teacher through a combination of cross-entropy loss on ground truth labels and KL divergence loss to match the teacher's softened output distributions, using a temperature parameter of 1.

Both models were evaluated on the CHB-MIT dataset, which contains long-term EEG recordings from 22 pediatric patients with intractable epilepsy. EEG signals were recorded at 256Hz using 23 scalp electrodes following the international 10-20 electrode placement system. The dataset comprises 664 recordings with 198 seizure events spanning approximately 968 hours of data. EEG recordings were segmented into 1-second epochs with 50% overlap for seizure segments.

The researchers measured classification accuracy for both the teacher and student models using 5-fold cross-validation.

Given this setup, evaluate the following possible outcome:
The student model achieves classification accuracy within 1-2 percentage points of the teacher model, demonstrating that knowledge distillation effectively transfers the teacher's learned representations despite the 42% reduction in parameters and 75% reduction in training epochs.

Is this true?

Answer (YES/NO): YES